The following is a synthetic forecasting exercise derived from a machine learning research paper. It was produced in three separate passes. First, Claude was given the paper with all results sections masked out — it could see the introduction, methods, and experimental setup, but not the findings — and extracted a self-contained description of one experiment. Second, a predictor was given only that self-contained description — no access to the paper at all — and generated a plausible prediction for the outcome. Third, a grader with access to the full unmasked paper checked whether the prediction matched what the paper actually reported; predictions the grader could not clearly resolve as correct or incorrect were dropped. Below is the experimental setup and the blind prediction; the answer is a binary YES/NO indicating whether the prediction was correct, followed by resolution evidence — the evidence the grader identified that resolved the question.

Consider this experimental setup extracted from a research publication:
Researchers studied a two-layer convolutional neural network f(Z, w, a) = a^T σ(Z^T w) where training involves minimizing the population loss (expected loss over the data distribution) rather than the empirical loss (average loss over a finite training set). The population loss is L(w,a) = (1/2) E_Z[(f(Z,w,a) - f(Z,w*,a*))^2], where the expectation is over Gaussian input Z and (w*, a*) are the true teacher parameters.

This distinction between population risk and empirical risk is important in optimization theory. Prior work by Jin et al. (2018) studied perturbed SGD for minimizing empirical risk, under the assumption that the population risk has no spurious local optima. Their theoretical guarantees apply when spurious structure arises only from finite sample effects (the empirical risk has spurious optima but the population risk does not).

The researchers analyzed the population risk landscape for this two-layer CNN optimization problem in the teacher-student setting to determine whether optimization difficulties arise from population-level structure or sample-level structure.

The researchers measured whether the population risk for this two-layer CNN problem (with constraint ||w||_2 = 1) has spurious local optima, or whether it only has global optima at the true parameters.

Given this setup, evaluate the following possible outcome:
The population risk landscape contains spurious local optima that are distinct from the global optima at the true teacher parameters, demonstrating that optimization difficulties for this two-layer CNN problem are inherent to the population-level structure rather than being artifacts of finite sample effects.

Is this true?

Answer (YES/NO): YES